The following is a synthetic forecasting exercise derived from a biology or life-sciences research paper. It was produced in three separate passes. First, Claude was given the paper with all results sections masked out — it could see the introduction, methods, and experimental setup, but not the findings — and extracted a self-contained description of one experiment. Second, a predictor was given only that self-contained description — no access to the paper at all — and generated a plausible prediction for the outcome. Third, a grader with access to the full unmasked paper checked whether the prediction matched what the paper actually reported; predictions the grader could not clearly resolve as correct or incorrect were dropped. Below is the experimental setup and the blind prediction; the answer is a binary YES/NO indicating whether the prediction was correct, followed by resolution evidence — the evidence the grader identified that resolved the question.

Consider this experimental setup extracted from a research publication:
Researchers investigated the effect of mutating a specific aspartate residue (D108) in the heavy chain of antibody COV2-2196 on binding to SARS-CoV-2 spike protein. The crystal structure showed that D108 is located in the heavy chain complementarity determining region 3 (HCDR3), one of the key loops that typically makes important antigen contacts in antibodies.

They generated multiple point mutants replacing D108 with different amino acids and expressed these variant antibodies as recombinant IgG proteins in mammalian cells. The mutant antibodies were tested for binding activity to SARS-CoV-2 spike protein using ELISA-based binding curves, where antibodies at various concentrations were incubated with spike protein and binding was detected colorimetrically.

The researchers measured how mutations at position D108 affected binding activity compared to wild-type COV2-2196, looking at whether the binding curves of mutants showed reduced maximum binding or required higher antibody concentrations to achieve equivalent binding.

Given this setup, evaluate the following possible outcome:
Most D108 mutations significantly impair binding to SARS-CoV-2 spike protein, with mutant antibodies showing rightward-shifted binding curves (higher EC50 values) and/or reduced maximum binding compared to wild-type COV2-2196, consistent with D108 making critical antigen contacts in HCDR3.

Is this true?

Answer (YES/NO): NO